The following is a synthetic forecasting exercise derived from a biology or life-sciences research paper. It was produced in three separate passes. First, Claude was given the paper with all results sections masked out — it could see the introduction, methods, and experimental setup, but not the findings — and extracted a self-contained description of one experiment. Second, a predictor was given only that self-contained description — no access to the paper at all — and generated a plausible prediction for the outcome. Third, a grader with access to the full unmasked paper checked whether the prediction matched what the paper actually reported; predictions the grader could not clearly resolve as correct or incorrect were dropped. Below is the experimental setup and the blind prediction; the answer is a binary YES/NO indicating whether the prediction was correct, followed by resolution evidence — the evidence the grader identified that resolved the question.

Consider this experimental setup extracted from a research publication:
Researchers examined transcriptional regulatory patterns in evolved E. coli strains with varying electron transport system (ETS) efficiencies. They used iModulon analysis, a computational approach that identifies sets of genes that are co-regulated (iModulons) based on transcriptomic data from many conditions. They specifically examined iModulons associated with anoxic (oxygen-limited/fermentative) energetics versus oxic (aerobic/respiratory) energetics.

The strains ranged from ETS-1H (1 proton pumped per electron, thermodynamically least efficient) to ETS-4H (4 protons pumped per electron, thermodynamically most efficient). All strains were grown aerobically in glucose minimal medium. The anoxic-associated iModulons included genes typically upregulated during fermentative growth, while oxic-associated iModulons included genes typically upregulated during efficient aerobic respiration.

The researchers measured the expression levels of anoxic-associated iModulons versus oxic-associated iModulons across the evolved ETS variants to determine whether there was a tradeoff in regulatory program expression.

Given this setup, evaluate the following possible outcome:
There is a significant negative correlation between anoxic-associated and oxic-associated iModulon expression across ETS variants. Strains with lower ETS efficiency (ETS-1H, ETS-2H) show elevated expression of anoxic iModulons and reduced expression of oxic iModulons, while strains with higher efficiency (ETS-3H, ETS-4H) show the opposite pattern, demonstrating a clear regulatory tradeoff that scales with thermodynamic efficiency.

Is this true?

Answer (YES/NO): YES